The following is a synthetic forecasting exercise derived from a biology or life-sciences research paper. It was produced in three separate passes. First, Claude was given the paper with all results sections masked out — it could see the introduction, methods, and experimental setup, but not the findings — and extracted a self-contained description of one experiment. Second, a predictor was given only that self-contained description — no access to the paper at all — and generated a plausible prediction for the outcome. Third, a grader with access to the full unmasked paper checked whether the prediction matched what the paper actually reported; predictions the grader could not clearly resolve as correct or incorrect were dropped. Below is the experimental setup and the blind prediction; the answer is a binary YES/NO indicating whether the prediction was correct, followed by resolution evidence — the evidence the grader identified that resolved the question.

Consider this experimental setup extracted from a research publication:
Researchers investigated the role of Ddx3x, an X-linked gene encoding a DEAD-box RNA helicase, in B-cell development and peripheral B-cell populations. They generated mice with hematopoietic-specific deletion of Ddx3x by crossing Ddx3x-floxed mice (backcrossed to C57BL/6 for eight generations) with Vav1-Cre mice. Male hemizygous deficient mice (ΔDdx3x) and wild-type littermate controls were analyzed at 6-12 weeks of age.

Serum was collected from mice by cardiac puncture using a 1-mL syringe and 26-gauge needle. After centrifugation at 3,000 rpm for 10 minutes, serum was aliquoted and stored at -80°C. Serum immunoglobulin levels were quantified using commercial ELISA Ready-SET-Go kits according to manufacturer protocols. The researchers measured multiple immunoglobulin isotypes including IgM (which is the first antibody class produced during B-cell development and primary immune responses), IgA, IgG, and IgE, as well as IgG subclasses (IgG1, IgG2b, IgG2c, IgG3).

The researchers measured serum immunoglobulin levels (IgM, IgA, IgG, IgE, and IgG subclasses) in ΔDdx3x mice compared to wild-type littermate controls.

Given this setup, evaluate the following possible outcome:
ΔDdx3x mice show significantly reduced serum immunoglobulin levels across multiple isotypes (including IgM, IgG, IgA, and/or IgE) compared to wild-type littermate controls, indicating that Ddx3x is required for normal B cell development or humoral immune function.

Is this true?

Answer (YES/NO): NO